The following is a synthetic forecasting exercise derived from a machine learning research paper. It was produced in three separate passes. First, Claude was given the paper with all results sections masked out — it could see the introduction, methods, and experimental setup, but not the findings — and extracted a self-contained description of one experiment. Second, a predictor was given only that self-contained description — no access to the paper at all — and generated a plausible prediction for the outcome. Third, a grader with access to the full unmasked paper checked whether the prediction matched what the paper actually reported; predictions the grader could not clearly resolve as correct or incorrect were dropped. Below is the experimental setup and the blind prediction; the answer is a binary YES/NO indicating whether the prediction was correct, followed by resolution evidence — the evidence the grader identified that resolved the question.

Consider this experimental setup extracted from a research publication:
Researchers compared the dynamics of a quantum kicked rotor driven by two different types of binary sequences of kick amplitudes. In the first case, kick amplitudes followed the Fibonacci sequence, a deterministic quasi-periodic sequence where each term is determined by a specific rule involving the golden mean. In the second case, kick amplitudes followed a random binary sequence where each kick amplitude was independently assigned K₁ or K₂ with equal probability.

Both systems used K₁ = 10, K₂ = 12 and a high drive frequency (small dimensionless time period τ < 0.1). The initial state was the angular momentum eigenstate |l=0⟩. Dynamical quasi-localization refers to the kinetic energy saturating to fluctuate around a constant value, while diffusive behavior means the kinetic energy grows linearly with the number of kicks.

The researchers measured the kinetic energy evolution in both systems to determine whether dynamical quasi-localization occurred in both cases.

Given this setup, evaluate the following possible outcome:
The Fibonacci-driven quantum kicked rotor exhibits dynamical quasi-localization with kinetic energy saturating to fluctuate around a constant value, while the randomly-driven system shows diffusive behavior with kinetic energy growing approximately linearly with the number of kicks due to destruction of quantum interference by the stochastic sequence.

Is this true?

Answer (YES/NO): YES